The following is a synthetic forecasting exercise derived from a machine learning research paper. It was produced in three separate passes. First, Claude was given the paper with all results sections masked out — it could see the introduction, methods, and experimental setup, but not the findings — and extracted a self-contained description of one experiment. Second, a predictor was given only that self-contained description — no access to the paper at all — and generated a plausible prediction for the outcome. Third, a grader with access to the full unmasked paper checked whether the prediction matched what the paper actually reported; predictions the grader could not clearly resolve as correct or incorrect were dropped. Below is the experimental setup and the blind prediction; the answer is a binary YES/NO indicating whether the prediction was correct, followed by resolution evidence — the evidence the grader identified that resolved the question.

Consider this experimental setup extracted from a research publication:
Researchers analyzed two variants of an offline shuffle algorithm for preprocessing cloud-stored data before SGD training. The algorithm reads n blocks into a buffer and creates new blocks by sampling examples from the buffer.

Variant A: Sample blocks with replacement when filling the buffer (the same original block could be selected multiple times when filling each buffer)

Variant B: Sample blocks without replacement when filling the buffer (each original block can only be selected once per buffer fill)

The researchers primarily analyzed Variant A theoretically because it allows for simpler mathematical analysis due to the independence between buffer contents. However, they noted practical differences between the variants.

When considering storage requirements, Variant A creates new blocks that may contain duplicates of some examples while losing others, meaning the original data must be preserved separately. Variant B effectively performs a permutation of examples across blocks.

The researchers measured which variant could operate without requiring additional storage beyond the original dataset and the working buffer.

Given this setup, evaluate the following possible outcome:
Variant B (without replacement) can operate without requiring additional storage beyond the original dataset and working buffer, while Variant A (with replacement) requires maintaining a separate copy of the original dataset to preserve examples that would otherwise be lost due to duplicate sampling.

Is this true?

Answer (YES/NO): YES